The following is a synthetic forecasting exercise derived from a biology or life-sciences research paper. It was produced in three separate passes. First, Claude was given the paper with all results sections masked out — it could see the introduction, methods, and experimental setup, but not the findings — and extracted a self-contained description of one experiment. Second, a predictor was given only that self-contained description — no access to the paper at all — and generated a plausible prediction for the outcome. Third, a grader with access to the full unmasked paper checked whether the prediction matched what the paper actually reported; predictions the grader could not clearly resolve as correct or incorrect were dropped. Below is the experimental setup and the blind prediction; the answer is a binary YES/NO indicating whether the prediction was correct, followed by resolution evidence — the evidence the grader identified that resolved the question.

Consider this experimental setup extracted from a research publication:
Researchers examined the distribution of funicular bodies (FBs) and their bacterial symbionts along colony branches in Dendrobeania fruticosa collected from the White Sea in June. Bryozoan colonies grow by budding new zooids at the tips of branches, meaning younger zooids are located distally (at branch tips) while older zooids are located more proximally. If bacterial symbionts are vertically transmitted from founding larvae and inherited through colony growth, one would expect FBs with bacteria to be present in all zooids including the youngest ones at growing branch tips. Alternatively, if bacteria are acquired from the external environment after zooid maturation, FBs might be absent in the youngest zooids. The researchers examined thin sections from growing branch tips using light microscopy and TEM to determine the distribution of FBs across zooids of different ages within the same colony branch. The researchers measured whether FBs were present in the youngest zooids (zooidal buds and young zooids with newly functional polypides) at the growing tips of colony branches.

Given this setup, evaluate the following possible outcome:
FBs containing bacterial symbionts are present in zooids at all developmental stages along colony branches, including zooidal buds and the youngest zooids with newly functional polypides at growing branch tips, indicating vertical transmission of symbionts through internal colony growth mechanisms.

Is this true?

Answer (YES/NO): NO